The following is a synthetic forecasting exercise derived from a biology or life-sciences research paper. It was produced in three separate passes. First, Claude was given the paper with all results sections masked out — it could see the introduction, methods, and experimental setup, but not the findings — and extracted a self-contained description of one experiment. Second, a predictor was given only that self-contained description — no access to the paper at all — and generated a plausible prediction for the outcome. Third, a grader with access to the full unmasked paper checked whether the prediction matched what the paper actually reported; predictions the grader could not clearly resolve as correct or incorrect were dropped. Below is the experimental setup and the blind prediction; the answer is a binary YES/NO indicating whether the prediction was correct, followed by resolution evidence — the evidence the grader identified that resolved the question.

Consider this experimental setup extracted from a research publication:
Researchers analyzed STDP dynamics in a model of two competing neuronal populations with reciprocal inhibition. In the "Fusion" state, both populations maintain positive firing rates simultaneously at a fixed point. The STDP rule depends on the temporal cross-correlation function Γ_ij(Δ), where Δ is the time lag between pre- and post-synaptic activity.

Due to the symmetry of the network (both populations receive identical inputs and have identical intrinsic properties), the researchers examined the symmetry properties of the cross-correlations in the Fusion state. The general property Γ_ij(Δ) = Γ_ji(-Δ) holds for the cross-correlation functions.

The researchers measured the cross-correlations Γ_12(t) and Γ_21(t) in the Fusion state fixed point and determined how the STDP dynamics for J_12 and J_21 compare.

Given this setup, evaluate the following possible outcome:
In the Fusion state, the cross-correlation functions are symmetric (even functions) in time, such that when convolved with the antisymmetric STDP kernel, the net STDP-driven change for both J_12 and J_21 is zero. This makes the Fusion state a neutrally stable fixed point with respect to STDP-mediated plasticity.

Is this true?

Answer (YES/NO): NO